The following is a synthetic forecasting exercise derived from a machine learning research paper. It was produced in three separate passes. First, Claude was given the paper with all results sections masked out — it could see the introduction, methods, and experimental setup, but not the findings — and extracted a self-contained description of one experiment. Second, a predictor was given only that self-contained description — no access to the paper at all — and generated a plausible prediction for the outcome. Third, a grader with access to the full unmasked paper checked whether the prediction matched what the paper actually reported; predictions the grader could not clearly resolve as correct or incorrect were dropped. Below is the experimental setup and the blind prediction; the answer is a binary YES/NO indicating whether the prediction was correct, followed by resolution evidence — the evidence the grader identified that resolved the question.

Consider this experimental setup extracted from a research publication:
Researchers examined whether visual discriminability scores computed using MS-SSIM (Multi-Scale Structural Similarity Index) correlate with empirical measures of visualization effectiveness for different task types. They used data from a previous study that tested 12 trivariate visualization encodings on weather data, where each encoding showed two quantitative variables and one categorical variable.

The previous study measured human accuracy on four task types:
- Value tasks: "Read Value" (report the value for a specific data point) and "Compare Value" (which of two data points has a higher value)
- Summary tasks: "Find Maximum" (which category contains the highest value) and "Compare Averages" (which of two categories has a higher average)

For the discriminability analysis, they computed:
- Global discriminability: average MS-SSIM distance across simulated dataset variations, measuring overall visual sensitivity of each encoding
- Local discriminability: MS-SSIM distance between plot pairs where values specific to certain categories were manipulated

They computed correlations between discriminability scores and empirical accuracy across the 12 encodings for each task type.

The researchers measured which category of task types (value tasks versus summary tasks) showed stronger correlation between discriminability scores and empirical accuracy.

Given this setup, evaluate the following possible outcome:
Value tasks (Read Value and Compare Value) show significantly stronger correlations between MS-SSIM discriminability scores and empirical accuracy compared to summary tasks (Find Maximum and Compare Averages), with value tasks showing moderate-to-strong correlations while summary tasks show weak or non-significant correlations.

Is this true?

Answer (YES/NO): YES